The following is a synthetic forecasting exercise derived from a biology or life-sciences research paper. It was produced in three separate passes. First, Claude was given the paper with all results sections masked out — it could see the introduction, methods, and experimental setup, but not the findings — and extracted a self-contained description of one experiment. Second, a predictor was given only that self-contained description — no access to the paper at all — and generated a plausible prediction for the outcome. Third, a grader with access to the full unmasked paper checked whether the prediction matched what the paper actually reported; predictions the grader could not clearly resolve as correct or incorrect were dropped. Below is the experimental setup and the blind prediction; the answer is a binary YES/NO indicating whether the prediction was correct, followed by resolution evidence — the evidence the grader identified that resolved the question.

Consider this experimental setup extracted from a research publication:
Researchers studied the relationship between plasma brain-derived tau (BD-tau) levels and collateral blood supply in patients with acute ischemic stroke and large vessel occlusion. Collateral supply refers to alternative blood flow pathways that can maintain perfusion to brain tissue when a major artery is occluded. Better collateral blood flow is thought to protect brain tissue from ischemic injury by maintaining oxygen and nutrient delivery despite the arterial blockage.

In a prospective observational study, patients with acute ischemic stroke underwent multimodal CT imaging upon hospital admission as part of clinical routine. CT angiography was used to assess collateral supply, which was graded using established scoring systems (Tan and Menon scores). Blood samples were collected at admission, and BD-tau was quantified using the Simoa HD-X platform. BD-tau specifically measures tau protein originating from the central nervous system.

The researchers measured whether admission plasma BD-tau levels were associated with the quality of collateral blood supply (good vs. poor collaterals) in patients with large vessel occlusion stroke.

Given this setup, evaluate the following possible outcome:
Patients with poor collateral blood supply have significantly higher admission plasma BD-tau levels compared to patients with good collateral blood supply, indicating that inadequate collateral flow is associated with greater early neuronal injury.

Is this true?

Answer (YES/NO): NO